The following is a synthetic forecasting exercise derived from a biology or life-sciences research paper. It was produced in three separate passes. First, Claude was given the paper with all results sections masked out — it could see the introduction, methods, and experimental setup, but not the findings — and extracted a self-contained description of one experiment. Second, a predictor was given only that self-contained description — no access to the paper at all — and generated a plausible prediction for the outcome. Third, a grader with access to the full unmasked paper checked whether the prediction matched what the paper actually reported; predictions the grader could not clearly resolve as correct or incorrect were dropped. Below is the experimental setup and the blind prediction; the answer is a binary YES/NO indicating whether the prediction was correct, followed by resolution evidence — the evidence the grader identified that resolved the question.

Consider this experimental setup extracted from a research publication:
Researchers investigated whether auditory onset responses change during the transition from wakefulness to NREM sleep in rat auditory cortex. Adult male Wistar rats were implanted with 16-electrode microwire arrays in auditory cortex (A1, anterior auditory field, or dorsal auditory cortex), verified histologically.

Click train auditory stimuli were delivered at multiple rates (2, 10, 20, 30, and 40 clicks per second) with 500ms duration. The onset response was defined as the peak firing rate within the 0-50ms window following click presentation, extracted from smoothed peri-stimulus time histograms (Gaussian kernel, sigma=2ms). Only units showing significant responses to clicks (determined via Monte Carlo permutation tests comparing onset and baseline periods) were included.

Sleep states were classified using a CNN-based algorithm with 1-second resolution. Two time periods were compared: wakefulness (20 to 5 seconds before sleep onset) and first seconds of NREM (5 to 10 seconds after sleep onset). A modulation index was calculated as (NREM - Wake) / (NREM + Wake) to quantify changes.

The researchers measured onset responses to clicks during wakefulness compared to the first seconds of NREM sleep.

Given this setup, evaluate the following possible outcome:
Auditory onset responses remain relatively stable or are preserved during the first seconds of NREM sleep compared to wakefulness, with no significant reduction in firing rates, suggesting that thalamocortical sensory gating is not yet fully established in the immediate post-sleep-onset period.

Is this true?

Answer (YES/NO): YES